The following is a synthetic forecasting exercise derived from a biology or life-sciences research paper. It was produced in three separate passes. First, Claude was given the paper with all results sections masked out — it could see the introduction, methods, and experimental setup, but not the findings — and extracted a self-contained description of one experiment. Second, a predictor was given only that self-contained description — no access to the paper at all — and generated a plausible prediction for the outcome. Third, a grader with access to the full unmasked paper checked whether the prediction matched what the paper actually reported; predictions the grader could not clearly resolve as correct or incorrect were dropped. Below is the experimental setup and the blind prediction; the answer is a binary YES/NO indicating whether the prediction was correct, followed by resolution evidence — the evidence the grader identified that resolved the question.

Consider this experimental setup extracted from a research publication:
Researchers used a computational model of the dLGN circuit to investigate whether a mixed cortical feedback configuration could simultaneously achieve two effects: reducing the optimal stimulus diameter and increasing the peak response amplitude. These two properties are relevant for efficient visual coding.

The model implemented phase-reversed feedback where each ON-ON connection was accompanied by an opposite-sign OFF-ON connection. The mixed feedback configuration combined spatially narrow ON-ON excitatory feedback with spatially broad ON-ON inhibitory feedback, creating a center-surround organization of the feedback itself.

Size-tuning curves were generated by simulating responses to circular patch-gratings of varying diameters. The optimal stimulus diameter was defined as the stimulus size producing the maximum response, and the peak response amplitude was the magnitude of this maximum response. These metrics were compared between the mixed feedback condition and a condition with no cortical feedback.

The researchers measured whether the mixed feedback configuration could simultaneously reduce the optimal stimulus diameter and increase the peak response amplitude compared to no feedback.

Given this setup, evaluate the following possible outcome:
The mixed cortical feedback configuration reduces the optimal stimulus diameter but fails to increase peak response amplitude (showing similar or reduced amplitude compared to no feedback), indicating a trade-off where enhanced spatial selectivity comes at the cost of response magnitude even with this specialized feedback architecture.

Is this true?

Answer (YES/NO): NO